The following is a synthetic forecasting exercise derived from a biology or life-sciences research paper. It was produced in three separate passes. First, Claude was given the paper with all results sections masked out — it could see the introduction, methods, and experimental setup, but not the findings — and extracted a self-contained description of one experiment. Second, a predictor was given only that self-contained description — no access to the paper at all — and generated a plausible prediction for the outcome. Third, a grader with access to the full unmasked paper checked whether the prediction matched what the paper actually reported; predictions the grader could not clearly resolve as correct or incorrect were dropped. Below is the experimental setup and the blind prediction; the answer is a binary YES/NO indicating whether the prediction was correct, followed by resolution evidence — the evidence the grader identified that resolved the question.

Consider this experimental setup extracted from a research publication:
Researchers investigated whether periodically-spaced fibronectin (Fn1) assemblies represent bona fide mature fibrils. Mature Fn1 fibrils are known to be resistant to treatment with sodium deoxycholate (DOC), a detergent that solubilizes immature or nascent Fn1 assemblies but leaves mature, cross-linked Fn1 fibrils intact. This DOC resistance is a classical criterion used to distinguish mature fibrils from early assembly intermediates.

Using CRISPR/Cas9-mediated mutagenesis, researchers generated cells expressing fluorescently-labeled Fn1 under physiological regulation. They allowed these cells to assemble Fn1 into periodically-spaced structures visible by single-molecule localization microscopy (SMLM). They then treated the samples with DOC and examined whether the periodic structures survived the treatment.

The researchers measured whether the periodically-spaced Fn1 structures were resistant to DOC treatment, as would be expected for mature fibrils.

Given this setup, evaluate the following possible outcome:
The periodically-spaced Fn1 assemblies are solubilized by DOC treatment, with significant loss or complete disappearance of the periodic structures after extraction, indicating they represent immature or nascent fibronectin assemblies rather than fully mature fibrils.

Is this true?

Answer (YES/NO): NO